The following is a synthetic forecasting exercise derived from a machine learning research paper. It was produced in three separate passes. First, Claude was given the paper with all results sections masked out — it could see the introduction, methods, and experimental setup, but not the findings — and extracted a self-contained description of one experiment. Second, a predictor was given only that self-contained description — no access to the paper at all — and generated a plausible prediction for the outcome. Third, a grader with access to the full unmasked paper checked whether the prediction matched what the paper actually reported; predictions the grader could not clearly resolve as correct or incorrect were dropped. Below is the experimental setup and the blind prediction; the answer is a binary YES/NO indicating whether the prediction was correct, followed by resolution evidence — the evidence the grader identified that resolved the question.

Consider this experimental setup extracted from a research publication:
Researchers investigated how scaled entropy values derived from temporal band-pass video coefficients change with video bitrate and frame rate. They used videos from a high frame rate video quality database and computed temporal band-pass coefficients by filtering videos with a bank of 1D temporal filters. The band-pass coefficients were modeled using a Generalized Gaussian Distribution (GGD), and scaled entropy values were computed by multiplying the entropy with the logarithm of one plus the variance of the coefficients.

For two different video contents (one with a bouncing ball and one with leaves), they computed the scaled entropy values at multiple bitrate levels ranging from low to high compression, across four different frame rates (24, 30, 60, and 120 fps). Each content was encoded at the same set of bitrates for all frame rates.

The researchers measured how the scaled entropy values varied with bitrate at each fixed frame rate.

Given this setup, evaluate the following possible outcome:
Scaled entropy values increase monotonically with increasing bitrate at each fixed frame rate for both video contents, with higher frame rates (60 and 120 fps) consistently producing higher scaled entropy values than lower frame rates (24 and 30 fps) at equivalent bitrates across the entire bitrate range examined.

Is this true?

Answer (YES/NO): NO